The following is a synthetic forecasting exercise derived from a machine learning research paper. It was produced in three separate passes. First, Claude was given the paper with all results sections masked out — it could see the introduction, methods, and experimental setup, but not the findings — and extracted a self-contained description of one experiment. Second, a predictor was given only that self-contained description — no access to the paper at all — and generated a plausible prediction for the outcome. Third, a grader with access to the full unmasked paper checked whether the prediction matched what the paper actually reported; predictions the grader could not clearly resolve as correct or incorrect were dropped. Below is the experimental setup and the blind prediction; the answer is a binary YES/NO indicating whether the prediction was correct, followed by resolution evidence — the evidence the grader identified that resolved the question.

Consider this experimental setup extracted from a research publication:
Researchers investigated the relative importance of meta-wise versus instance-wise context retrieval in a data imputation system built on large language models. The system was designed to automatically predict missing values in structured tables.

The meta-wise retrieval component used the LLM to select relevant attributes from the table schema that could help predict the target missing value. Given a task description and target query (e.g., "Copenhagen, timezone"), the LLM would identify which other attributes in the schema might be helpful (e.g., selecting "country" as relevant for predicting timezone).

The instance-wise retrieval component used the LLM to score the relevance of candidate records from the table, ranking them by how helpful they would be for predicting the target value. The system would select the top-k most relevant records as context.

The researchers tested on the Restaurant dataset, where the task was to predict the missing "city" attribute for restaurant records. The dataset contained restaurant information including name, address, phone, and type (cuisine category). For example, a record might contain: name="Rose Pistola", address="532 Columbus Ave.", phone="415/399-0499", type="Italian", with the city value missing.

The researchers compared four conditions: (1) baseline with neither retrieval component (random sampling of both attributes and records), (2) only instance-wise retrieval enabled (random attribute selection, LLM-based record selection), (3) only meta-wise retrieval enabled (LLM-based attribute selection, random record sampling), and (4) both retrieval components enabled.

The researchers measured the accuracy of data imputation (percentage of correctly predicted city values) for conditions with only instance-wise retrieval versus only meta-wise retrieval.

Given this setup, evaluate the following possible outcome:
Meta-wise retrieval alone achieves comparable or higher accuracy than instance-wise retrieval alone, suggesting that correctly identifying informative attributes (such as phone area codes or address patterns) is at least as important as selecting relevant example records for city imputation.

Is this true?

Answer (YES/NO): YES